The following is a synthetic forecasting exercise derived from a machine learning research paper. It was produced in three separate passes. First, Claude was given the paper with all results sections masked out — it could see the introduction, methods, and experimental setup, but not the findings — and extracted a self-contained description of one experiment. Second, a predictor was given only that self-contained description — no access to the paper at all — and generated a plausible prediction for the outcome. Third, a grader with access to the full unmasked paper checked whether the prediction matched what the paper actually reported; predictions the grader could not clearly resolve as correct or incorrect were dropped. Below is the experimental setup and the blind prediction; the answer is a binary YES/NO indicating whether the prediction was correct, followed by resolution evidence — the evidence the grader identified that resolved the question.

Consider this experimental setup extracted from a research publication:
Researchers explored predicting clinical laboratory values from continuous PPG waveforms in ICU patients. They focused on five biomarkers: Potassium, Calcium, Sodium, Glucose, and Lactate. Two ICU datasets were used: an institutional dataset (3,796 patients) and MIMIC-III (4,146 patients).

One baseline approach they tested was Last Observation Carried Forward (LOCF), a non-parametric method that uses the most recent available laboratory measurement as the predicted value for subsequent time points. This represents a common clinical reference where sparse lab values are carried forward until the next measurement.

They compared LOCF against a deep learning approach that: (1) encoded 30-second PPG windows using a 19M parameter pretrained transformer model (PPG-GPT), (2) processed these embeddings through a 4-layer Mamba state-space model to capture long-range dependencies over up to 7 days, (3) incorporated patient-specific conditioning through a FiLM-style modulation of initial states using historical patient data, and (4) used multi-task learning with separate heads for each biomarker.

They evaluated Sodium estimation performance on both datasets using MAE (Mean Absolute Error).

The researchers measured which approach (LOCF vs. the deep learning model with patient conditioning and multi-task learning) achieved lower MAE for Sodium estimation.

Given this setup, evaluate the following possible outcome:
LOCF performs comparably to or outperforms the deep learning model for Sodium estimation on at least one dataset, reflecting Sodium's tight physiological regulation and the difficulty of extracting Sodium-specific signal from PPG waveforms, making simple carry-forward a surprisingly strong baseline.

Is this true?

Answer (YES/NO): YES